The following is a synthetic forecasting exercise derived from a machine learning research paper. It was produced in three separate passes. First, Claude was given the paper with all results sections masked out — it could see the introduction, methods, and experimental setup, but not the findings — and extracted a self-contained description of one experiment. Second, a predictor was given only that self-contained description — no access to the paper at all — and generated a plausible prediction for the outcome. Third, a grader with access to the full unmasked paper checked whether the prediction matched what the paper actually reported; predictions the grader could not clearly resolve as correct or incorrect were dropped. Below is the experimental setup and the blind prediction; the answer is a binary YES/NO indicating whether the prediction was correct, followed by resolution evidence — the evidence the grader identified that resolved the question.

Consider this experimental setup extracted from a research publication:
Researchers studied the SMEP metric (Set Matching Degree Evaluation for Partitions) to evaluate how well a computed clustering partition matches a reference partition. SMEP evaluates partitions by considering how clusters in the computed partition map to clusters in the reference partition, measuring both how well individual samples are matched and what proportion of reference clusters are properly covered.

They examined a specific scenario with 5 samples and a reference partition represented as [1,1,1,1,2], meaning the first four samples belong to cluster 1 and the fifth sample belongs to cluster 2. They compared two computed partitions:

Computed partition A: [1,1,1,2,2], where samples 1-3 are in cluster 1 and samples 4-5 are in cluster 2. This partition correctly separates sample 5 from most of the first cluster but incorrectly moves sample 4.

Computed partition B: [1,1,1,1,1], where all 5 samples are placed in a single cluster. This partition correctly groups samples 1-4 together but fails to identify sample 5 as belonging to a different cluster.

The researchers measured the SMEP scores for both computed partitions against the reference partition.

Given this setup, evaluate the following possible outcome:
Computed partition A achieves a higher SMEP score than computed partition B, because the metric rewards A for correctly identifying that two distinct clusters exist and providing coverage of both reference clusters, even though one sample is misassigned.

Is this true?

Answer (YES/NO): NO